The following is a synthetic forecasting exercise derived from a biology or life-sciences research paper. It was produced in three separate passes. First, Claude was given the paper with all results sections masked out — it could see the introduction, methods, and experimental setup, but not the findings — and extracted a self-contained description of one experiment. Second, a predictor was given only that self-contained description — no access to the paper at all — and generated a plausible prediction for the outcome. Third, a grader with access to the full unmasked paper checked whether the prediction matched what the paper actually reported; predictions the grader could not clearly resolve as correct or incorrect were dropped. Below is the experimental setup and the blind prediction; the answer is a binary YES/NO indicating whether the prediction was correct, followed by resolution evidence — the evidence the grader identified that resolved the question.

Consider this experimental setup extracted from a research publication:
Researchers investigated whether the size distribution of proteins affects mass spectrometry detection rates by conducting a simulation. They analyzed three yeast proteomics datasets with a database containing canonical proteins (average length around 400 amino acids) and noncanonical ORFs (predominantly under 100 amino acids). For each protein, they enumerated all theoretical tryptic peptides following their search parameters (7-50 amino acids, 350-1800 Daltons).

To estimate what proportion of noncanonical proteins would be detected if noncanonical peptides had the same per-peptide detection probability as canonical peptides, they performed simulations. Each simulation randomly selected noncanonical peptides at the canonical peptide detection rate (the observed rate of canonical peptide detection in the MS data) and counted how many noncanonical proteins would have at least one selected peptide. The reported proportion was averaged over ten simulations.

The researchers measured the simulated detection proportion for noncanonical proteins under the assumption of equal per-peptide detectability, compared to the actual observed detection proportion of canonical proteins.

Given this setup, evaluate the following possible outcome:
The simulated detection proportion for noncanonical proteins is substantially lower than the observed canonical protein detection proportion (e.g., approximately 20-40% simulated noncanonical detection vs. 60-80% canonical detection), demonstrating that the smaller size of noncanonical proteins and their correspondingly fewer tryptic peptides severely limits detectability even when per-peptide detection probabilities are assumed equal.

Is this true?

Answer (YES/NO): YES